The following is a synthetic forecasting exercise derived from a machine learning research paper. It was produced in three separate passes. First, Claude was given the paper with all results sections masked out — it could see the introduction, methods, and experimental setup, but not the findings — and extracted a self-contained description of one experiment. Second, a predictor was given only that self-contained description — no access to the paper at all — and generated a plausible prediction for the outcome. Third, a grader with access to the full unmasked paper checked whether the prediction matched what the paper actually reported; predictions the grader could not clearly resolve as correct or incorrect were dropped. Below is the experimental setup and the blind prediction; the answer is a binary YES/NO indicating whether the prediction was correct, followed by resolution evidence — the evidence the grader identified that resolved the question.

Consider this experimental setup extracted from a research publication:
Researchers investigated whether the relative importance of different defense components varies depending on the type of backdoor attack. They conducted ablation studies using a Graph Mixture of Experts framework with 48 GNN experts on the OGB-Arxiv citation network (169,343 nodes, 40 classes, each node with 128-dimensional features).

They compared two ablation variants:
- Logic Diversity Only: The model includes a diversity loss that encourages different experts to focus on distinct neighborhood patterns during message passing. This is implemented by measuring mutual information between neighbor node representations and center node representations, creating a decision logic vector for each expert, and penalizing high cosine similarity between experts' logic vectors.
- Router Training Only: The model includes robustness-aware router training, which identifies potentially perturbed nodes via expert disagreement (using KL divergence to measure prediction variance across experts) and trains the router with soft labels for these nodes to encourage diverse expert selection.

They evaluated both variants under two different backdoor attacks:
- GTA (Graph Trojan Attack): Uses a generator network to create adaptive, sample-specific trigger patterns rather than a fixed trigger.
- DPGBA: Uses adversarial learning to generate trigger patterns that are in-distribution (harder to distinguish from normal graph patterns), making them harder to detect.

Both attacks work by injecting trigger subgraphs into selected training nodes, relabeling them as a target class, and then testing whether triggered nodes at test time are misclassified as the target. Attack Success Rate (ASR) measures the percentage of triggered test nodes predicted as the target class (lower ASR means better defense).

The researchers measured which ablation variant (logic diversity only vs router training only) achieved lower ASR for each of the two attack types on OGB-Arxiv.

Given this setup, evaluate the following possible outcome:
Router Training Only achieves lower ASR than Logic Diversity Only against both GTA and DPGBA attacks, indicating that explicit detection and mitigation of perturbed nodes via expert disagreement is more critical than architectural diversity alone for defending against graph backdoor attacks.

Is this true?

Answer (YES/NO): NO